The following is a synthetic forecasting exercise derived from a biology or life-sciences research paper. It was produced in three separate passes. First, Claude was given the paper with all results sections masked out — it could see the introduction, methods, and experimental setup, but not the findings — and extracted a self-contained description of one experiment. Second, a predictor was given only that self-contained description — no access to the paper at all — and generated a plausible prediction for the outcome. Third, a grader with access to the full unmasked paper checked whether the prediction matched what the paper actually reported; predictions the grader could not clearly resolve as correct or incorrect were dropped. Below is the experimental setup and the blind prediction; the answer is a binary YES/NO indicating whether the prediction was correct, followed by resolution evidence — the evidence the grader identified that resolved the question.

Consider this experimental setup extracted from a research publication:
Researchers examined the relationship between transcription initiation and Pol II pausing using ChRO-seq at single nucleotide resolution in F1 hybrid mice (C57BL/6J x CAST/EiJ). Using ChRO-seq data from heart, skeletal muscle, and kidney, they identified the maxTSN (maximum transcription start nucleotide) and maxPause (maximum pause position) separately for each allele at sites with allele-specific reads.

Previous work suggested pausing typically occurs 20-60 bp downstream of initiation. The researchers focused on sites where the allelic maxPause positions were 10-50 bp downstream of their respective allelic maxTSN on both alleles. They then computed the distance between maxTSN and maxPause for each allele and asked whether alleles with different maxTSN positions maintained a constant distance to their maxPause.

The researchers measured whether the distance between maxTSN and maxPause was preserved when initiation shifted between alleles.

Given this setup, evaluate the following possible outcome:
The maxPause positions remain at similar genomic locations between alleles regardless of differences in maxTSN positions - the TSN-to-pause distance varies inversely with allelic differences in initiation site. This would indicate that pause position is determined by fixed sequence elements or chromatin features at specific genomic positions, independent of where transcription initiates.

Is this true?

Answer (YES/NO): NO